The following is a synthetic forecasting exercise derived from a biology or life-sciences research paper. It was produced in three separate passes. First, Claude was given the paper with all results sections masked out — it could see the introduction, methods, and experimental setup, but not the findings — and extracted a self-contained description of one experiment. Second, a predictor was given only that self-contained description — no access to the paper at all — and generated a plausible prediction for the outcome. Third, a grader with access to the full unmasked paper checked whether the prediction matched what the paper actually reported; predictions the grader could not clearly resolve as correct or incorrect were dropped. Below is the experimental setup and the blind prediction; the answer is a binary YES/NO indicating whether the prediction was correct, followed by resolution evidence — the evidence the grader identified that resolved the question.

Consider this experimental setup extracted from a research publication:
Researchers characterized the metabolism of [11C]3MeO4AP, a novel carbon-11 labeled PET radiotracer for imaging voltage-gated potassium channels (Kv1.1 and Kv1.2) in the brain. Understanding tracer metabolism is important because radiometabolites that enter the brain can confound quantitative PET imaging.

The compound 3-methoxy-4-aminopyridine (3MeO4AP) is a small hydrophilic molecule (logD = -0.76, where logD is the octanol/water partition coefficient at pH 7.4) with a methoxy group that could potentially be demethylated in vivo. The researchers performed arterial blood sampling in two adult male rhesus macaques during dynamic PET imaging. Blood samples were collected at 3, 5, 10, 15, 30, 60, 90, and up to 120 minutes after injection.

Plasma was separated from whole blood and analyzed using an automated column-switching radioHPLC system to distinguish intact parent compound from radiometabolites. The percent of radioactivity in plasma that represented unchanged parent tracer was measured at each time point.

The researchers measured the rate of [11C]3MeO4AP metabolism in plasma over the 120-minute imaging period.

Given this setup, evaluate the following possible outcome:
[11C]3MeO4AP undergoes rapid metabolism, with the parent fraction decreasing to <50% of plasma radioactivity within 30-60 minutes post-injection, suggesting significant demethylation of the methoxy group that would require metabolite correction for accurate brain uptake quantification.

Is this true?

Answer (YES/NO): NO